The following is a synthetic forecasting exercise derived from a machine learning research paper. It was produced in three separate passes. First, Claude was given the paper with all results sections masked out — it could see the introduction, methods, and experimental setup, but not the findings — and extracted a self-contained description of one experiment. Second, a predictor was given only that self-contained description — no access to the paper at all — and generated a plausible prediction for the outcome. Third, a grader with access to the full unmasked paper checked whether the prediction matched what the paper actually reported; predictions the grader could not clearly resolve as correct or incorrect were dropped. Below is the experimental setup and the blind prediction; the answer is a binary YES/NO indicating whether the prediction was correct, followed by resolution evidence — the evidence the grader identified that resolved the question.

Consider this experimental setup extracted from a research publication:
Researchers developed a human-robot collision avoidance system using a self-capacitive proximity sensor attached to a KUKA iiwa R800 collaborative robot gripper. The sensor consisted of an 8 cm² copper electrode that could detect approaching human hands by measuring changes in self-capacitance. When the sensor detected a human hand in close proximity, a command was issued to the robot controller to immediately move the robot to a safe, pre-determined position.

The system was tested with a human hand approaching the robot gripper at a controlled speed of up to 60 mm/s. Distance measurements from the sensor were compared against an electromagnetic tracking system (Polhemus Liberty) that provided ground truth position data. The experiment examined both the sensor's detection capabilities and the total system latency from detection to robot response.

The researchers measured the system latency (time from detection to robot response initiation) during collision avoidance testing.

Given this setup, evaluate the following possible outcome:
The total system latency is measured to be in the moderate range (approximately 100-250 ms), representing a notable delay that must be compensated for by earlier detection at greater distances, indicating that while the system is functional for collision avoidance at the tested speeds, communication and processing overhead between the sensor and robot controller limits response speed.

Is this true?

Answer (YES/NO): YES